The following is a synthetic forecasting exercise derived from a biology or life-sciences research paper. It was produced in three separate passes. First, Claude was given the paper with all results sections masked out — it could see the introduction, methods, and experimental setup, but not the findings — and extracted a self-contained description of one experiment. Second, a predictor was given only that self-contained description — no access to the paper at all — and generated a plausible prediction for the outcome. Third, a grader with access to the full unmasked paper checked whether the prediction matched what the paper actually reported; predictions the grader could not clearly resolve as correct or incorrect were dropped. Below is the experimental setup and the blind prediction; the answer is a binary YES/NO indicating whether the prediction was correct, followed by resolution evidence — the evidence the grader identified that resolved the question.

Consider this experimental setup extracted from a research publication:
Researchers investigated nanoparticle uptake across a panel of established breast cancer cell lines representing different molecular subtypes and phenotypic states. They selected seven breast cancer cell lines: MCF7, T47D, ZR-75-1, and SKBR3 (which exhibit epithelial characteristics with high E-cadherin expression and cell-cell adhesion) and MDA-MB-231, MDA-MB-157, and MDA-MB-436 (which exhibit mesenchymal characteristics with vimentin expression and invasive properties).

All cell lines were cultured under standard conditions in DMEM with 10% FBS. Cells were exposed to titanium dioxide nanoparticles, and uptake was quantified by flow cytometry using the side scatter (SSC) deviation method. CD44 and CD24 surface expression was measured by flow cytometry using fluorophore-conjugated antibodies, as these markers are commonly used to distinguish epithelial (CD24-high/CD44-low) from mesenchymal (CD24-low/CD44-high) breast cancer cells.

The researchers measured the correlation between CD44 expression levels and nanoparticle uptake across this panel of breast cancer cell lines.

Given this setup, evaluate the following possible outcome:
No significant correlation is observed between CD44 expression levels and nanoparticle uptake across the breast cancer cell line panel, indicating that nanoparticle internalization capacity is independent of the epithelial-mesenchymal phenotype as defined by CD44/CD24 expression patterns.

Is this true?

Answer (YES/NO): NO